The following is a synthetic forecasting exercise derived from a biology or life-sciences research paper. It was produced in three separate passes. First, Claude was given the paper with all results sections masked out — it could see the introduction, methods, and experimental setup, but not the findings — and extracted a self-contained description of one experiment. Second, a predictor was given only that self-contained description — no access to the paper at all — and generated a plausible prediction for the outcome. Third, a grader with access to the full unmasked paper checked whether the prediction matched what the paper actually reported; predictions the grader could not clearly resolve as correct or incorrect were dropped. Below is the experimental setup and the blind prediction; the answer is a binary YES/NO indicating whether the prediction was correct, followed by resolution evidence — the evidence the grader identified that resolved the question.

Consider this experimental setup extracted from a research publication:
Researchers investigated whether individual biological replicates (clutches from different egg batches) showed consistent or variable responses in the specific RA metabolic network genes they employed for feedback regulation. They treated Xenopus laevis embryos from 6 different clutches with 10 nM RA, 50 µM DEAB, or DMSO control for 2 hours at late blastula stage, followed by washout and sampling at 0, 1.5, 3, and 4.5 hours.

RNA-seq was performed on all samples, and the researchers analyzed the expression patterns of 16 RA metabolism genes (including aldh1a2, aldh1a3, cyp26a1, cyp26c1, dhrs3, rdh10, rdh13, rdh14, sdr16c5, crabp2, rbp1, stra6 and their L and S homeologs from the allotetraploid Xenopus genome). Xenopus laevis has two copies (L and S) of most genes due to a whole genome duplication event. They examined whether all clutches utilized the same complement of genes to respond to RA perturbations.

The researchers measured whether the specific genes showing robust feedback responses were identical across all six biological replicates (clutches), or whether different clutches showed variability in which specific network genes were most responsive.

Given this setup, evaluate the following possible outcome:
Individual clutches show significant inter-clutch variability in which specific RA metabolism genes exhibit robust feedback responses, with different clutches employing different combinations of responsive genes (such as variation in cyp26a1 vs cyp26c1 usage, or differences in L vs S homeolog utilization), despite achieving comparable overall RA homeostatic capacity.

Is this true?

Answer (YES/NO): YES